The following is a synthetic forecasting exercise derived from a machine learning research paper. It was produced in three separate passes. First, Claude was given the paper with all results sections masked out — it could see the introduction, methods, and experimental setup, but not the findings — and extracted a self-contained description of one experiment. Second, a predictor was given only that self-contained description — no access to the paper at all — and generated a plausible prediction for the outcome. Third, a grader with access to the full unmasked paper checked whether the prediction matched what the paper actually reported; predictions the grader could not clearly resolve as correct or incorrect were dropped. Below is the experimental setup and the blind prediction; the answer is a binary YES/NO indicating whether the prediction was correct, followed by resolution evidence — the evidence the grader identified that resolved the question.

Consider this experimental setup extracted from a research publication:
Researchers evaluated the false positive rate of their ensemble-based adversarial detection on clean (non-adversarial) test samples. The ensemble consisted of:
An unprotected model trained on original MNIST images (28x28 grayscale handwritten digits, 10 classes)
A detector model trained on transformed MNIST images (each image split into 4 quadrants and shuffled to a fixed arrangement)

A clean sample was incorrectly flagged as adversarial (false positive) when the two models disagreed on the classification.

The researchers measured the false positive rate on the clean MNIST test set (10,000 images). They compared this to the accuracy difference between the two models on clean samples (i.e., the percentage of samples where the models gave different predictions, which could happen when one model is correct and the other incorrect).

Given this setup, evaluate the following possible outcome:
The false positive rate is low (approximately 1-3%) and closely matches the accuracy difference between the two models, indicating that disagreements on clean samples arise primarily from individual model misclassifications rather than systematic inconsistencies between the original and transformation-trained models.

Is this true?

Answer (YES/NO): NO